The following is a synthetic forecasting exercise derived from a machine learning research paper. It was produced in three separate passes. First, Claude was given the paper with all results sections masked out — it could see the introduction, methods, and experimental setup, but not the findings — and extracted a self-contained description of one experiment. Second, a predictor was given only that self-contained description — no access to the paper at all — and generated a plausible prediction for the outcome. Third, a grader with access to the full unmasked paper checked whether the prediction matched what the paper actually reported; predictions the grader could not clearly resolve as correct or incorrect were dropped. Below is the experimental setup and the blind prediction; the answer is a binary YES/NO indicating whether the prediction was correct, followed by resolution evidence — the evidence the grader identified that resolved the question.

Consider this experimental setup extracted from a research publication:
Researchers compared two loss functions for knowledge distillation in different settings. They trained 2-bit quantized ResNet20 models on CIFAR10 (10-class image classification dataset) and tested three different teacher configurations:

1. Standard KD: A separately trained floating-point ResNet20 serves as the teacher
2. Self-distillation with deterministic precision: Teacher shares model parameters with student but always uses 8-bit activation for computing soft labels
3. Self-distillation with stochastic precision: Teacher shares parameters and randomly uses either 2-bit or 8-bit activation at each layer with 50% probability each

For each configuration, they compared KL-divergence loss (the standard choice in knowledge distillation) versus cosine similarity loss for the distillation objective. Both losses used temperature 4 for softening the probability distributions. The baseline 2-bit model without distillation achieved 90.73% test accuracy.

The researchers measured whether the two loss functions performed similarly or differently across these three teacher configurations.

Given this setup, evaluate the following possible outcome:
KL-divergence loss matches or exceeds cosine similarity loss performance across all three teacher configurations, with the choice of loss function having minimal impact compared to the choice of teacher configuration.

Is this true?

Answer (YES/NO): NO